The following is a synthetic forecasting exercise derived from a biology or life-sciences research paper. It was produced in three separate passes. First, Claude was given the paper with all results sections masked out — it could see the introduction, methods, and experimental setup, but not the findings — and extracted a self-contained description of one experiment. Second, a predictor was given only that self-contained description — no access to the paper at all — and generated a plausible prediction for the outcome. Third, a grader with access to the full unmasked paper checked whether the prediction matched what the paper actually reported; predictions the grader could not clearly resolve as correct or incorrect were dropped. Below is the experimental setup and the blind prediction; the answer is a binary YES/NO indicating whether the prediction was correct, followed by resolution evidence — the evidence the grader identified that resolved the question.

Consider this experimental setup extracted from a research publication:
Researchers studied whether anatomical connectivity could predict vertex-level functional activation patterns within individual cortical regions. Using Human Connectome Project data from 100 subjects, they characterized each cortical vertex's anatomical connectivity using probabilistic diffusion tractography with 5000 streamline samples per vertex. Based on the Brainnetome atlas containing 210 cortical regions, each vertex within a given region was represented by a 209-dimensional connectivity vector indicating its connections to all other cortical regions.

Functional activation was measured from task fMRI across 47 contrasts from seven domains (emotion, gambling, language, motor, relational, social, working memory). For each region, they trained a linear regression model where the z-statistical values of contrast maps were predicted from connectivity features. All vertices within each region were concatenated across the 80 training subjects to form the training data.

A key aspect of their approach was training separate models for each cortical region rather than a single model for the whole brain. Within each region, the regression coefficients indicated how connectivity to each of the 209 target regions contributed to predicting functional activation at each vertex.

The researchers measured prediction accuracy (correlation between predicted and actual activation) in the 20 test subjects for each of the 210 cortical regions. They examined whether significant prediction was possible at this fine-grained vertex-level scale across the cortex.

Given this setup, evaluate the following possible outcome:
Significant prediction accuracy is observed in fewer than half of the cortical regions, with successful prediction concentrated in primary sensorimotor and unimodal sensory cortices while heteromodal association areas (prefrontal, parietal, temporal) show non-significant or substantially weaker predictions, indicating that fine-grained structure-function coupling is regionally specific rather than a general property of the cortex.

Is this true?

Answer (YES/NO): NO